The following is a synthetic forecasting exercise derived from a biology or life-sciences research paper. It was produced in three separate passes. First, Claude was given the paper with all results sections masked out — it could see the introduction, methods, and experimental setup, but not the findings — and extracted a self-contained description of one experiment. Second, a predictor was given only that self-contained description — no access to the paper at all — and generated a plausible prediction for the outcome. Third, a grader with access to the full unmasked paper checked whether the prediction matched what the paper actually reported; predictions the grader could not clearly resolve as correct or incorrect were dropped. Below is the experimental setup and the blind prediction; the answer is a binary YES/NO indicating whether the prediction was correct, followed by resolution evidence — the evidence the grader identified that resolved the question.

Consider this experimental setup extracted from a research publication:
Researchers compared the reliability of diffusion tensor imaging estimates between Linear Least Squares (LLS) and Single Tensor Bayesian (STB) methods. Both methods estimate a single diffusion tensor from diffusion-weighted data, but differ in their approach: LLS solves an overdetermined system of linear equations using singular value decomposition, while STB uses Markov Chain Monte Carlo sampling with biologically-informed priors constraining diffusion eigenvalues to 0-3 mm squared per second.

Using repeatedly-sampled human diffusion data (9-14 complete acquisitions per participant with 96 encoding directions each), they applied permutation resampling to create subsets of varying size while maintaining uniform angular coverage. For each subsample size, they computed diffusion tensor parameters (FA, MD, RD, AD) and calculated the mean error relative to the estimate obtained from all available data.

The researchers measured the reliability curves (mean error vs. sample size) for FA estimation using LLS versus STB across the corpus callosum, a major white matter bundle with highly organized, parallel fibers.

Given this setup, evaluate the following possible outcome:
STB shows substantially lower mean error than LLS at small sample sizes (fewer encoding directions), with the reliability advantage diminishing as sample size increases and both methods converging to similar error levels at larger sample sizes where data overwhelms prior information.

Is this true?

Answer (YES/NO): NO